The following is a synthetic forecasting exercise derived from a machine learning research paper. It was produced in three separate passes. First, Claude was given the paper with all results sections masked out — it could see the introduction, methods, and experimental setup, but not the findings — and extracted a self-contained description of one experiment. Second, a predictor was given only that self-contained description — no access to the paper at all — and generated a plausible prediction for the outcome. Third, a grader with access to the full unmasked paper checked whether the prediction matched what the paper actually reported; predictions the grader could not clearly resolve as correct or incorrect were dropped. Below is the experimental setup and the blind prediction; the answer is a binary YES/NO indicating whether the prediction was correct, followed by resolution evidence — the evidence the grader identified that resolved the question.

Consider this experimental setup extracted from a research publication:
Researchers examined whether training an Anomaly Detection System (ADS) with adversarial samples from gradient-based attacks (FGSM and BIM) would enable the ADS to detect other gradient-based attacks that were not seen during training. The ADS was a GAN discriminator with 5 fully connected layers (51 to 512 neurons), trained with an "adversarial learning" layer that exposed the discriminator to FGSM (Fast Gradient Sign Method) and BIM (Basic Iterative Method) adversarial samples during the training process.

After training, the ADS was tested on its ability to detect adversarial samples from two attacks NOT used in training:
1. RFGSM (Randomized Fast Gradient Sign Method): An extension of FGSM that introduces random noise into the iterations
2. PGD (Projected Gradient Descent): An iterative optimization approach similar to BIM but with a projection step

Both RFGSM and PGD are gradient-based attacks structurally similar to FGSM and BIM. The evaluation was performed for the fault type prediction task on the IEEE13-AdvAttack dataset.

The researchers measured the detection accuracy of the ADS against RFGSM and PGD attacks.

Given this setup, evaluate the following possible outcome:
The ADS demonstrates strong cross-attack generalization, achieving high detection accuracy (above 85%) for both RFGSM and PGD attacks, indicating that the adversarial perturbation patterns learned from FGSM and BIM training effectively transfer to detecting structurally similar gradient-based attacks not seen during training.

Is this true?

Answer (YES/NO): YES